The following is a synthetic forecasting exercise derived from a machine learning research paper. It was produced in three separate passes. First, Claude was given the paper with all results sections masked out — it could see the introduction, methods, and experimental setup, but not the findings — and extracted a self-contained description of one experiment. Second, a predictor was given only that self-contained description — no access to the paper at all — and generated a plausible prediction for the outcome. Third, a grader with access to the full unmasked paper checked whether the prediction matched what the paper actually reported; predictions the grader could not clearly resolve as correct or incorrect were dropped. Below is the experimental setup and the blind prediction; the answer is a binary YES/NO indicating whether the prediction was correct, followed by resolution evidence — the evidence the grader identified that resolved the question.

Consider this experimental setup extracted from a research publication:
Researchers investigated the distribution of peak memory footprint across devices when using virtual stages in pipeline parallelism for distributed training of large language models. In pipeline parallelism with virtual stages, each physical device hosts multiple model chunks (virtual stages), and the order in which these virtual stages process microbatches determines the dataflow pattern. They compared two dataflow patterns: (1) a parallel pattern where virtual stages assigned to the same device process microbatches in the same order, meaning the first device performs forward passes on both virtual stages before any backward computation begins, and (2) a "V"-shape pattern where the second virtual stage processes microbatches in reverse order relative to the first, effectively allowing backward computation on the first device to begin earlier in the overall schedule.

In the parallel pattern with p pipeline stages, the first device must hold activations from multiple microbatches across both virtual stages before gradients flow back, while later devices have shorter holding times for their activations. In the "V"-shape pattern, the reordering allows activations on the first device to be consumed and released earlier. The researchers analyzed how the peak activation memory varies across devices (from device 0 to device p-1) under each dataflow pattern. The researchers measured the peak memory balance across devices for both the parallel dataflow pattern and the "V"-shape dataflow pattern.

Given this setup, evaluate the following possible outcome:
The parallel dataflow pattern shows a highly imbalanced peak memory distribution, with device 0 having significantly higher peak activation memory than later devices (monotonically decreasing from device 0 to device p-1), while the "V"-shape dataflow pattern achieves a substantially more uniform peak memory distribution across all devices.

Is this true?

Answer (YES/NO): YES